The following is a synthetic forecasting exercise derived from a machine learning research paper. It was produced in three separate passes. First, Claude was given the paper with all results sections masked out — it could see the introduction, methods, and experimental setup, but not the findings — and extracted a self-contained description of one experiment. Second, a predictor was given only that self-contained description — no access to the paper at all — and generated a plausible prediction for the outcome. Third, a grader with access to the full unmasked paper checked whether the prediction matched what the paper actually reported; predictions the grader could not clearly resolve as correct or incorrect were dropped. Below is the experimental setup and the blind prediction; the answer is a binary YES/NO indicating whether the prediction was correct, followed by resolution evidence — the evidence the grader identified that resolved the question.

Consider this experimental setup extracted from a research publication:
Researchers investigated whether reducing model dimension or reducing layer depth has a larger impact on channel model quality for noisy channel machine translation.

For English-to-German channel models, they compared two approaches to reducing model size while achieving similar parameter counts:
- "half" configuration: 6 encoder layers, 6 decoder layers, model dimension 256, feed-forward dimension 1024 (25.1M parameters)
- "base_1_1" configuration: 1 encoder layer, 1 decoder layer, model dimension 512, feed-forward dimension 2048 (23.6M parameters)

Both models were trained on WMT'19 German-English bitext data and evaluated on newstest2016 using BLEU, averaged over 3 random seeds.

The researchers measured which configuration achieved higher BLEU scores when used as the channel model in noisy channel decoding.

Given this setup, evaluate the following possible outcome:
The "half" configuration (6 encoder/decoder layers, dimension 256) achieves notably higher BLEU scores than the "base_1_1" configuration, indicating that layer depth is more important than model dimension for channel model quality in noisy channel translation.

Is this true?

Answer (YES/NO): NO